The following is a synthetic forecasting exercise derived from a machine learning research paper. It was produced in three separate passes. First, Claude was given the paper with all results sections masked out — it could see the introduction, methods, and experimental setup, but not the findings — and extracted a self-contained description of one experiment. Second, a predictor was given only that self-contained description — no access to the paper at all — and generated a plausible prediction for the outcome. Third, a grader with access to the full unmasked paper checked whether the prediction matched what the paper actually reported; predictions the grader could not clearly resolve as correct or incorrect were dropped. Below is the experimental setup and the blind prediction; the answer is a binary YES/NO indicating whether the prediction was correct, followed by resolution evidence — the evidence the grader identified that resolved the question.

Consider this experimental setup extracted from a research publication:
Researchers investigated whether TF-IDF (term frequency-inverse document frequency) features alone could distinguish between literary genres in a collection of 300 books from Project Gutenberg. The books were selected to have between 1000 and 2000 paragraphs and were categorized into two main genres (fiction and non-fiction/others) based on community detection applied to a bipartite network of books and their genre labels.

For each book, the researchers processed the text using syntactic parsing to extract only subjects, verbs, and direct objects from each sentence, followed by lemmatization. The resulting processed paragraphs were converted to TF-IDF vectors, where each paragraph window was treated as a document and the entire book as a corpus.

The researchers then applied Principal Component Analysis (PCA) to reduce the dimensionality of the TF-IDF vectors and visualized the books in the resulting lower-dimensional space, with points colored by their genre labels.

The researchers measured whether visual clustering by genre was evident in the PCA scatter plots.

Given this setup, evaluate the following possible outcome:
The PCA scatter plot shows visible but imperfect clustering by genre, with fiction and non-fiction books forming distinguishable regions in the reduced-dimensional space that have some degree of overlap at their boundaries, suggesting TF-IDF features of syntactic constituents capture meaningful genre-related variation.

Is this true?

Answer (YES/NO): NO